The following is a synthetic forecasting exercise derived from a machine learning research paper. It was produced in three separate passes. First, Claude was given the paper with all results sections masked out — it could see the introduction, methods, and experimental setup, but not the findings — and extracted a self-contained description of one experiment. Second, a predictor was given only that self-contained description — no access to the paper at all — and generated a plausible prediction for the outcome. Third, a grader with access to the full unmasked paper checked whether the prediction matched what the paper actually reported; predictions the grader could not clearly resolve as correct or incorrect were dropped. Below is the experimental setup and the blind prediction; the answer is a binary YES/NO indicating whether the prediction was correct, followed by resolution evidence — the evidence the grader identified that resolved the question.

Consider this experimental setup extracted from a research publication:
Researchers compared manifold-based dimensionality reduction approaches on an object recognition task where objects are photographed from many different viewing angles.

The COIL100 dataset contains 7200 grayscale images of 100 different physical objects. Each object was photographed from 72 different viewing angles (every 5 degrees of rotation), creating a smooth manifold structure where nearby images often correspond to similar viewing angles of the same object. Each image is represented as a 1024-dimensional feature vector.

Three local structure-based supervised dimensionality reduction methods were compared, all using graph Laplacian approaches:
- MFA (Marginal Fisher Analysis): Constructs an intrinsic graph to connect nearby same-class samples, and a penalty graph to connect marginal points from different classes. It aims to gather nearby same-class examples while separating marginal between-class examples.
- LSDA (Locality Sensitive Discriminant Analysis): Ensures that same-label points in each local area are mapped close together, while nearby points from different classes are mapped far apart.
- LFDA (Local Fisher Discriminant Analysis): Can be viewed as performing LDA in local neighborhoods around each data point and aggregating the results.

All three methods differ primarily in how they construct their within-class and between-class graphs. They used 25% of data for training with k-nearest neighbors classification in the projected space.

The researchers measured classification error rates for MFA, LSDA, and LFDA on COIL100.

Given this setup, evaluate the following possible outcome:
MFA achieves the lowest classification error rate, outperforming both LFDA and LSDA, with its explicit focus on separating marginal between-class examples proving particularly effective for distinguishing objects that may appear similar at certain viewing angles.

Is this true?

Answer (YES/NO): NO